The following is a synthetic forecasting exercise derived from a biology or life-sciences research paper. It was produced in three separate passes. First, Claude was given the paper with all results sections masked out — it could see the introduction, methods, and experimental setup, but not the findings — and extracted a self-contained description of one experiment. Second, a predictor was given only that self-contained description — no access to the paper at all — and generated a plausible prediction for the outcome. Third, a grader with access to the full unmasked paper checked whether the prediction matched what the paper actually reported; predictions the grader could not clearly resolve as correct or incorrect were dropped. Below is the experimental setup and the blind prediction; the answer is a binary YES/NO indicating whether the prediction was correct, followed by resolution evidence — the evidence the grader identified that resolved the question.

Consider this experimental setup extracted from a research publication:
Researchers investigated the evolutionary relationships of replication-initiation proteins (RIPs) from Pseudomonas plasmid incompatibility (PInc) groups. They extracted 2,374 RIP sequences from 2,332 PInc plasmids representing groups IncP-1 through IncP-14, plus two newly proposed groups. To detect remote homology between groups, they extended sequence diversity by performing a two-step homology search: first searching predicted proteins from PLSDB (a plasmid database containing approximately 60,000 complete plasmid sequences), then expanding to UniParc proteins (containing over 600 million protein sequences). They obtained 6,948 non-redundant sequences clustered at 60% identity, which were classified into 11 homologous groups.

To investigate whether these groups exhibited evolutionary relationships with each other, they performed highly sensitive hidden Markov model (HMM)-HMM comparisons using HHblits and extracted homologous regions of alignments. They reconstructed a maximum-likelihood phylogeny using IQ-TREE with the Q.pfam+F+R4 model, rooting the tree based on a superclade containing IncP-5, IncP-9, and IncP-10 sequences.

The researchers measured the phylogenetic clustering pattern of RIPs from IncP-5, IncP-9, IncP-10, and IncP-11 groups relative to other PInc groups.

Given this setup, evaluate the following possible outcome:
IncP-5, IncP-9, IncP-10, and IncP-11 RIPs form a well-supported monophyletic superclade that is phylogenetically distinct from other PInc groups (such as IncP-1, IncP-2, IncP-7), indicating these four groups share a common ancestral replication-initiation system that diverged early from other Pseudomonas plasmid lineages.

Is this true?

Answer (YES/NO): YES